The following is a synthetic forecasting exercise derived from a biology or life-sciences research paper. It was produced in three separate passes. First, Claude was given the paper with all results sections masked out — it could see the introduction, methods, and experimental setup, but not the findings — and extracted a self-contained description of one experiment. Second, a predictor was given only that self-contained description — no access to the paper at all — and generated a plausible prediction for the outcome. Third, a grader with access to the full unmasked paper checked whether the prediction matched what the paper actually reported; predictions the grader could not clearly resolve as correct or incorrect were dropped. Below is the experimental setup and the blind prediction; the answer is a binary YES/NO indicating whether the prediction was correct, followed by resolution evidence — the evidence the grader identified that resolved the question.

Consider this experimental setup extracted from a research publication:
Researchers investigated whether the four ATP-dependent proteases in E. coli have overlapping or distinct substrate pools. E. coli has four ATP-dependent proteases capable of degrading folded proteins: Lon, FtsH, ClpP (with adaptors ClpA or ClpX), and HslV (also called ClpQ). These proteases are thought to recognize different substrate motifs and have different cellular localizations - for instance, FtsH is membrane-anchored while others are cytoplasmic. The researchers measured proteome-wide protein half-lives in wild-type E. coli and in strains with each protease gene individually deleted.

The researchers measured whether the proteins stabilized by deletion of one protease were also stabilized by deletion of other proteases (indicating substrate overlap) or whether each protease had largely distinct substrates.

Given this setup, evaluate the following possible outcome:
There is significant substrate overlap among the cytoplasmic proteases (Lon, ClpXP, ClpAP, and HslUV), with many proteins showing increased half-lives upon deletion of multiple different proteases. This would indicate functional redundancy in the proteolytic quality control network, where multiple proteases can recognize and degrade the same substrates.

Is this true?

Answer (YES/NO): YES